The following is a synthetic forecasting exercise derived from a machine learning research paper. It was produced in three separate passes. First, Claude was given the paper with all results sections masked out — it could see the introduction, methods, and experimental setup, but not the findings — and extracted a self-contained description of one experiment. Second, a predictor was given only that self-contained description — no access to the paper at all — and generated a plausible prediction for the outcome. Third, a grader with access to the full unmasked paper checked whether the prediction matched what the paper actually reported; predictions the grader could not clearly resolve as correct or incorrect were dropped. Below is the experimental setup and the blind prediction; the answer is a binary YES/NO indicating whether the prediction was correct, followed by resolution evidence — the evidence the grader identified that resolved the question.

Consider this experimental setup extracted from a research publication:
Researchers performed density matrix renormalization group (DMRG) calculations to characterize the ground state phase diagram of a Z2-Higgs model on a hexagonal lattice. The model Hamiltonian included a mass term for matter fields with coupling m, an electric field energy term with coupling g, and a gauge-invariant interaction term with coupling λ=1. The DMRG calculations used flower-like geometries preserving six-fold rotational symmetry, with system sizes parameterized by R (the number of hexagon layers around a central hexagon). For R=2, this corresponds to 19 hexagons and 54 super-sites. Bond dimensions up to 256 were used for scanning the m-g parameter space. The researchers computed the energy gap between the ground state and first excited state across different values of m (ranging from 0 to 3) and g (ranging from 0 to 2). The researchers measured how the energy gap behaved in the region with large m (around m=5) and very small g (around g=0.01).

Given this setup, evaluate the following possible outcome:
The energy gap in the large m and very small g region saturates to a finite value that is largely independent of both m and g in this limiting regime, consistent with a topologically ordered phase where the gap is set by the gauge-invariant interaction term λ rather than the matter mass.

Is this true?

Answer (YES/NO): NO